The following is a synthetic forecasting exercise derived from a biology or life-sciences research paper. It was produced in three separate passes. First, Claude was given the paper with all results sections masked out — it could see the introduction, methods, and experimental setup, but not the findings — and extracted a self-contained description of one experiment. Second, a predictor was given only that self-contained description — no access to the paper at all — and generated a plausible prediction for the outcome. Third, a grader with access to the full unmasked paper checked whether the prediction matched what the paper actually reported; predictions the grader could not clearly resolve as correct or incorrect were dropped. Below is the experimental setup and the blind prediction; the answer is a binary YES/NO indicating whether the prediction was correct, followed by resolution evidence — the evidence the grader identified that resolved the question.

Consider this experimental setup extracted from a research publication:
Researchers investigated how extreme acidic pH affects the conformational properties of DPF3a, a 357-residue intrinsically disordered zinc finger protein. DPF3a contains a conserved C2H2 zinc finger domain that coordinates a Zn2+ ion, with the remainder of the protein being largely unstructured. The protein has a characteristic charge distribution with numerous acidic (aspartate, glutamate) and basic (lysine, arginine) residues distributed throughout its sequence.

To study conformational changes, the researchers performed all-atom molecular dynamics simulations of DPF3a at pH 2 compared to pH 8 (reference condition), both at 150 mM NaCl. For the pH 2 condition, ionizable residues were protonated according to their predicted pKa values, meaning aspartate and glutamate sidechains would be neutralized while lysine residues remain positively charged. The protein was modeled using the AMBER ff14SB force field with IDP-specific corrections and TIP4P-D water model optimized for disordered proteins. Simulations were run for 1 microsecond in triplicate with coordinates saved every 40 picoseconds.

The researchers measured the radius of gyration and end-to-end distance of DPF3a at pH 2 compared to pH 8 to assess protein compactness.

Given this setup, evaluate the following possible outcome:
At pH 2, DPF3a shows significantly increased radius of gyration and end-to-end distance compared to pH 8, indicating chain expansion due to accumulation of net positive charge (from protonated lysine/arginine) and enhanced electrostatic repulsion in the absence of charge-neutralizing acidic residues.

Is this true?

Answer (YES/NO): YES